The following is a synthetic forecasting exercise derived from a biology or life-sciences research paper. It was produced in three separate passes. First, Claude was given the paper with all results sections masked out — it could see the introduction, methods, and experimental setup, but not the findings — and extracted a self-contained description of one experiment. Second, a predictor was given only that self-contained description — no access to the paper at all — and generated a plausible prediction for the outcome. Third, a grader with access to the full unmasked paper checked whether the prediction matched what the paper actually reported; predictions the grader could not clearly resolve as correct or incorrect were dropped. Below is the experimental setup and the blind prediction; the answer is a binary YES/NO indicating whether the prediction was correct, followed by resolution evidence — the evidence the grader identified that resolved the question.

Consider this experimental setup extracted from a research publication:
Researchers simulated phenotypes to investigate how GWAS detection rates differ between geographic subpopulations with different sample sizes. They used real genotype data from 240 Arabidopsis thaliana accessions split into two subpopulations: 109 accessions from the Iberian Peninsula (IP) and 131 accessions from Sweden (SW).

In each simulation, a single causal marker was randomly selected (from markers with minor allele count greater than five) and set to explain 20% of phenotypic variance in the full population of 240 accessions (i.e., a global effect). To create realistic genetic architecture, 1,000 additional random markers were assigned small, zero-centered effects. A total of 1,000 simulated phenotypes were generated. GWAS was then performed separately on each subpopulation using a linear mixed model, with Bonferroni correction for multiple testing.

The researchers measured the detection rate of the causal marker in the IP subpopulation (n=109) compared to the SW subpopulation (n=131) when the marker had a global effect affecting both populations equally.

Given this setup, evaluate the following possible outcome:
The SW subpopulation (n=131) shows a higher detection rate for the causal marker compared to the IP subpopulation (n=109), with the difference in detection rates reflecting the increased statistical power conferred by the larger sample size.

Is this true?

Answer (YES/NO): YES